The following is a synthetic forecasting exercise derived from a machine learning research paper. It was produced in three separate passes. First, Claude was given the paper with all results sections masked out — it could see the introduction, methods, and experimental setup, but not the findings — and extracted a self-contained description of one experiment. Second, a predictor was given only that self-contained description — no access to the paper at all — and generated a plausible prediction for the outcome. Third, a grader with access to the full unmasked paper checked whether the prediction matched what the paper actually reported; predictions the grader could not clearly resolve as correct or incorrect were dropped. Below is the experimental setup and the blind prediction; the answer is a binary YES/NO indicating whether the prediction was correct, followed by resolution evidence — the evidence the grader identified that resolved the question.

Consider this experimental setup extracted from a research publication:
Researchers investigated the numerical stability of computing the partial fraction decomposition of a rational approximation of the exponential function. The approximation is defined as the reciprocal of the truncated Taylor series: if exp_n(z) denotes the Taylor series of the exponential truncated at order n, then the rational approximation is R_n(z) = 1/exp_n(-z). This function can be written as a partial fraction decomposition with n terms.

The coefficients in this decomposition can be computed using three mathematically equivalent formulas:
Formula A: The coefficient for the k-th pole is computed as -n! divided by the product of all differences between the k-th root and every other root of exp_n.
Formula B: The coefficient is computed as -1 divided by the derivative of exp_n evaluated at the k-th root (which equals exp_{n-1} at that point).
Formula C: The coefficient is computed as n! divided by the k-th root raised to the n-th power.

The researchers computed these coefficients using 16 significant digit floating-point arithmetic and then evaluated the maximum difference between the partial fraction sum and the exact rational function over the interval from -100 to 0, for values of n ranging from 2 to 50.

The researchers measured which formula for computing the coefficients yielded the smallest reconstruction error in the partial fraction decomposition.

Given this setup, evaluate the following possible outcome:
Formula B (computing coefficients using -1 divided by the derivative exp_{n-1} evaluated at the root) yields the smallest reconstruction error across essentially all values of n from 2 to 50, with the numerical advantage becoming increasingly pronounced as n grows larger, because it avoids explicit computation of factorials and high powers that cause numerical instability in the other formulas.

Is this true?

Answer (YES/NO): NO